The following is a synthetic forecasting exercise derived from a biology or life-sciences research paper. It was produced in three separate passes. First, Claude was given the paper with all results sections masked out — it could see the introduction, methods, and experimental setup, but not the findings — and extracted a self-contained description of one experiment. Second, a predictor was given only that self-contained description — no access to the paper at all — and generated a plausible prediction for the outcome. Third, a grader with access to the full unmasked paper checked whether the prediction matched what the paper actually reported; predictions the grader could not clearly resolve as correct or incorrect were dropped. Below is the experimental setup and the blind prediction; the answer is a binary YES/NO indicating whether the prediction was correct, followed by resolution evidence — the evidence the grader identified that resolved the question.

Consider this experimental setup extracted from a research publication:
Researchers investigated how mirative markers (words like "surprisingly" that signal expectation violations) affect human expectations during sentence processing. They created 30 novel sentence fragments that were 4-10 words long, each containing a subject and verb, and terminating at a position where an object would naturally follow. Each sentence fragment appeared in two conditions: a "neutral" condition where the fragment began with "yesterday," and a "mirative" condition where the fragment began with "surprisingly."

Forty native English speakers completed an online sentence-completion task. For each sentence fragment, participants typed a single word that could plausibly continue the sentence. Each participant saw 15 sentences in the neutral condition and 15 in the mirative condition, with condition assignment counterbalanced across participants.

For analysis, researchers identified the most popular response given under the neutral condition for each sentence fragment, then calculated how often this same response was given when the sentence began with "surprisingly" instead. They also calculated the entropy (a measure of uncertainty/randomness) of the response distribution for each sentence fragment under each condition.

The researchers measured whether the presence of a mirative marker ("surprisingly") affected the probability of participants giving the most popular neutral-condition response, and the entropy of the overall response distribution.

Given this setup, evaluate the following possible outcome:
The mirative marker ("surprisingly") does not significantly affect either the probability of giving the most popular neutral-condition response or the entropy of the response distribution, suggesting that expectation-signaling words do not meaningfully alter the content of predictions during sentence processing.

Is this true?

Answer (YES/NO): NO